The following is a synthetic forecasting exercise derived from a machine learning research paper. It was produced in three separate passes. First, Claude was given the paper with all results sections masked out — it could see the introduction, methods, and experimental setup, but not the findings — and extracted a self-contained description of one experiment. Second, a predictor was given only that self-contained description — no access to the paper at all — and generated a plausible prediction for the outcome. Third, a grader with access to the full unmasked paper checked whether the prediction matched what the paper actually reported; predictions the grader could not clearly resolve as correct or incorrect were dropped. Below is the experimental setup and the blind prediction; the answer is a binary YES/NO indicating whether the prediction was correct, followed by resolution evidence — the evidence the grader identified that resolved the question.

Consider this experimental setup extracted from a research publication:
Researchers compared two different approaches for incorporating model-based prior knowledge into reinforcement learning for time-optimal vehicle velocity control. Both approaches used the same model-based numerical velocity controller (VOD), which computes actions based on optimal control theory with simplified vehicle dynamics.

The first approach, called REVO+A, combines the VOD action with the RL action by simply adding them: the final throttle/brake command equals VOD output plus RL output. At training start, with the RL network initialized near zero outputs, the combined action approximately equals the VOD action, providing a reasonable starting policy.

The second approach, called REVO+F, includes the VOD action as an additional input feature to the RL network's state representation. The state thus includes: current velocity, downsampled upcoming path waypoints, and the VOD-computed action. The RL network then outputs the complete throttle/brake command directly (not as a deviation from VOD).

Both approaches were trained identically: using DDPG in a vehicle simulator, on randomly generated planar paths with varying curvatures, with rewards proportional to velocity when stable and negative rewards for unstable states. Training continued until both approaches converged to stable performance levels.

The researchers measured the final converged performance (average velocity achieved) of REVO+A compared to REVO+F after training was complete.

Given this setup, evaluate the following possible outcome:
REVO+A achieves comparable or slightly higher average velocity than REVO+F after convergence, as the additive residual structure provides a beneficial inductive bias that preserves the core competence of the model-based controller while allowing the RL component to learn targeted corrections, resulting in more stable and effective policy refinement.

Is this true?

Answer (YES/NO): YES